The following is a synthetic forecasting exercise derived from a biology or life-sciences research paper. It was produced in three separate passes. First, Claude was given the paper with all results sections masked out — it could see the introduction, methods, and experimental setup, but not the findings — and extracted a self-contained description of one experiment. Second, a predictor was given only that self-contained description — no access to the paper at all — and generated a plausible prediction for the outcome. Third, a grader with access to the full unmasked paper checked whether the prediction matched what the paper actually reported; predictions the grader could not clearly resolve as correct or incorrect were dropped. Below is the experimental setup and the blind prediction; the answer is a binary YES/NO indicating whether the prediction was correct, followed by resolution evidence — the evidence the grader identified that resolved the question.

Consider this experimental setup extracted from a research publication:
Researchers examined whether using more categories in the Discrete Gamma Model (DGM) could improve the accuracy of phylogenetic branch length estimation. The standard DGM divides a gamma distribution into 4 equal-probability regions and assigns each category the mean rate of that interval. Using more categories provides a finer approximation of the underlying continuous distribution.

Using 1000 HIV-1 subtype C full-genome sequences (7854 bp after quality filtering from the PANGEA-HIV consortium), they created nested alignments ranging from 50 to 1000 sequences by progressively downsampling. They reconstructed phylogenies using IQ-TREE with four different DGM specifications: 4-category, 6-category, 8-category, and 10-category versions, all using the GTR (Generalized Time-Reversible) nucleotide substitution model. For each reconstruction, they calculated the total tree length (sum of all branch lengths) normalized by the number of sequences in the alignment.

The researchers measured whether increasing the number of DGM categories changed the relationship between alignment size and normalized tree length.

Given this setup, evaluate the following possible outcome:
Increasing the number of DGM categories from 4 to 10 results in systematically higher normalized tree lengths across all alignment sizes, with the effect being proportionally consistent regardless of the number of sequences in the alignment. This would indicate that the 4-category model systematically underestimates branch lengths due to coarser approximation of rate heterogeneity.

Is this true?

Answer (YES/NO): NO